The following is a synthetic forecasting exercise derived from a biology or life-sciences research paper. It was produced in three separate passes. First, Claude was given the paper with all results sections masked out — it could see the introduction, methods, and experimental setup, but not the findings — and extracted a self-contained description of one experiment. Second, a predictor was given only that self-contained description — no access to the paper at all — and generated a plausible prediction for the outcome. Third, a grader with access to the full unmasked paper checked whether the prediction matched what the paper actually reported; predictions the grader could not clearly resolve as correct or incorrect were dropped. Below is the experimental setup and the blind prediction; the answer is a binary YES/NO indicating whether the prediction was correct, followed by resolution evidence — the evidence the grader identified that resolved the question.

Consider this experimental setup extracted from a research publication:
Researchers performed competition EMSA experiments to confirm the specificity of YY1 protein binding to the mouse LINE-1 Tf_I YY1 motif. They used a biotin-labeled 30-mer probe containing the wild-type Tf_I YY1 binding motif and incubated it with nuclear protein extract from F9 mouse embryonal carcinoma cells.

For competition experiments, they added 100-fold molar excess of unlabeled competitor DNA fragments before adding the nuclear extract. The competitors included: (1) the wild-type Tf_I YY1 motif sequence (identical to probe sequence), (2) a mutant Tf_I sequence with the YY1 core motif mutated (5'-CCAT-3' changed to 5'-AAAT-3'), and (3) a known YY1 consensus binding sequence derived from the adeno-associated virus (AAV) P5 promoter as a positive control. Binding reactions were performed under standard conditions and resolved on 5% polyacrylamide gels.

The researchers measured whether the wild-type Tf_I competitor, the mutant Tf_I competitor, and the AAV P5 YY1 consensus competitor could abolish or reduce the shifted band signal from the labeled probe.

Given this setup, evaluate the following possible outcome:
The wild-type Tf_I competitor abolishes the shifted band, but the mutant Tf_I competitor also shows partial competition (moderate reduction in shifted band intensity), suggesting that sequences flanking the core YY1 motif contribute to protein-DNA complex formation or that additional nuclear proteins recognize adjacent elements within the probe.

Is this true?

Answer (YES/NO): NO